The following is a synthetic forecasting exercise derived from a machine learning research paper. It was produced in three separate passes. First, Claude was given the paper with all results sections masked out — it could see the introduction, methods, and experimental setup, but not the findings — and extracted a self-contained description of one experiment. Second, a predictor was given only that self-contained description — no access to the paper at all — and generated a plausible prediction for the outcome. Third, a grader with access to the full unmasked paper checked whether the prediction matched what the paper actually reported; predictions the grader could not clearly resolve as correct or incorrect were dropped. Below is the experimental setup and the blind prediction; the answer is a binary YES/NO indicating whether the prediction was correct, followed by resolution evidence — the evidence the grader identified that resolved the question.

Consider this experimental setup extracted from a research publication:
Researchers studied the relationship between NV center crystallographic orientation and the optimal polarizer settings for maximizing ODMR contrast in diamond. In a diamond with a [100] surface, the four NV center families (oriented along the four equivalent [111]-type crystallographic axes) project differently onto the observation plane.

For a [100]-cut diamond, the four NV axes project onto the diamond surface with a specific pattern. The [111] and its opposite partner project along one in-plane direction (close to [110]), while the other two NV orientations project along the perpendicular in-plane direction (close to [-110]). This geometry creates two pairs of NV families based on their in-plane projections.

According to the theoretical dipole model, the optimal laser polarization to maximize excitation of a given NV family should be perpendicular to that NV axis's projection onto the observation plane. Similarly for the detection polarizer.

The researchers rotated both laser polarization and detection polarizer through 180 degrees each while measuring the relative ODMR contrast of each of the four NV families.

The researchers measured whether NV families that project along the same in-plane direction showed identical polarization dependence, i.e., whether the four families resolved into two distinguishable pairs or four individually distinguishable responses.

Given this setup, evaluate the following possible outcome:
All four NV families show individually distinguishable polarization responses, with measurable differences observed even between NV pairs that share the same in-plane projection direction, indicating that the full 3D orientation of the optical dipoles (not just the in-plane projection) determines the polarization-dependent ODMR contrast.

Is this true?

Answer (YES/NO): YES